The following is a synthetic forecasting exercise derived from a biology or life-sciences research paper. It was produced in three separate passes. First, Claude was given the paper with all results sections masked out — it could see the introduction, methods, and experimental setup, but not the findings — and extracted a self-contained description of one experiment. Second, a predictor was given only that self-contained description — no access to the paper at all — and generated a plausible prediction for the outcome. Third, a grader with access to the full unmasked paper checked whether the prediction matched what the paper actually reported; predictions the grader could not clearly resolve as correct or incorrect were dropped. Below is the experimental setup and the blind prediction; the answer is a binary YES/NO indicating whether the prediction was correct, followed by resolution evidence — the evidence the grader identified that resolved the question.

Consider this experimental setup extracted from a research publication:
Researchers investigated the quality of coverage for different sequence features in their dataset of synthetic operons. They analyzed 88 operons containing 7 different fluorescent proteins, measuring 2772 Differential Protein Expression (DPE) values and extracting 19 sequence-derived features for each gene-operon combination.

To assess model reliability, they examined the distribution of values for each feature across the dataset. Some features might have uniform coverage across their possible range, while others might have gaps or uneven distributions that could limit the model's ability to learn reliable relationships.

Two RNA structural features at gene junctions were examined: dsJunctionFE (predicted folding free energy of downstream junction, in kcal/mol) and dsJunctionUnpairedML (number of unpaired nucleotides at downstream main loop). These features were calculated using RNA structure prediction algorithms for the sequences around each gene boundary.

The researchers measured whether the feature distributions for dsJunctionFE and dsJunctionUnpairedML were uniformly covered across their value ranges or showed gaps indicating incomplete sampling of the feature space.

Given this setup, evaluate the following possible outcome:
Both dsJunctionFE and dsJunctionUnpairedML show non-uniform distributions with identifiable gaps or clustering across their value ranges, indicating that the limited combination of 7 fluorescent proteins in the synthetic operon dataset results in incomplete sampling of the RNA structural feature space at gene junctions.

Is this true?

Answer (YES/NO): YES